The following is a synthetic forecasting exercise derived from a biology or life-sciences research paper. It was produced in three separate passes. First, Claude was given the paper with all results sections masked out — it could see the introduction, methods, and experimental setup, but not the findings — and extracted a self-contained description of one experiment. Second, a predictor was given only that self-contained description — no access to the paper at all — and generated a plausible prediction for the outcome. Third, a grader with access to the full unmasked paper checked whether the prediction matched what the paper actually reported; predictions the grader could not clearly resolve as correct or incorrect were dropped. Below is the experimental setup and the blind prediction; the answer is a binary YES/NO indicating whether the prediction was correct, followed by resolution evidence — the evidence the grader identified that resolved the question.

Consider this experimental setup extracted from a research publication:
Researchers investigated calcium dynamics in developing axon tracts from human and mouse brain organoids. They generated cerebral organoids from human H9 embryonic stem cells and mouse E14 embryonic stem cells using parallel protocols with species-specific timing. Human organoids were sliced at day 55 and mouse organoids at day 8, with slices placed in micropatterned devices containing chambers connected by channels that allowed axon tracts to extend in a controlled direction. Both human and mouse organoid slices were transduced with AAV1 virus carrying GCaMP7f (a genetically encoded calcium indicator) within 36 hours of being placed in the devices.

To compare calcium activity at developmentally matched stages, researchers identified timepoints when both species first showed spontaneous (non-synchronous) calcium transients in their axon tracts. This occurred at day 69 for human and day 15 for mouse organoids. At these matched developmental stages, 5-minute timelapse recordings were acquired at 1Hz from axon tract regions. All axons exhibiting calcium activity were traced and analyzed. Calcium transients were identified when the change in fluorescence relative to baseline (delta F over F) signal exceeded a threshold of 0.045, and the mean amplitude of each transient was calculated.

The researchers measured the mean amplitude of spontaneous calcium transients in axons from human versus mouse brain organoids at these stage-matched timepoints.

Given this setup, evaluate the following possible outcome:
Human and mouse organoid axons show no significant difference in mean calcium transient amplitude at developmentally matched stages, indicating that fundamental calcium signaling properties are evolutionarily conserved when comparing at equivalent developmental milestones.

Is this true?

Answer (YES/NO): NO